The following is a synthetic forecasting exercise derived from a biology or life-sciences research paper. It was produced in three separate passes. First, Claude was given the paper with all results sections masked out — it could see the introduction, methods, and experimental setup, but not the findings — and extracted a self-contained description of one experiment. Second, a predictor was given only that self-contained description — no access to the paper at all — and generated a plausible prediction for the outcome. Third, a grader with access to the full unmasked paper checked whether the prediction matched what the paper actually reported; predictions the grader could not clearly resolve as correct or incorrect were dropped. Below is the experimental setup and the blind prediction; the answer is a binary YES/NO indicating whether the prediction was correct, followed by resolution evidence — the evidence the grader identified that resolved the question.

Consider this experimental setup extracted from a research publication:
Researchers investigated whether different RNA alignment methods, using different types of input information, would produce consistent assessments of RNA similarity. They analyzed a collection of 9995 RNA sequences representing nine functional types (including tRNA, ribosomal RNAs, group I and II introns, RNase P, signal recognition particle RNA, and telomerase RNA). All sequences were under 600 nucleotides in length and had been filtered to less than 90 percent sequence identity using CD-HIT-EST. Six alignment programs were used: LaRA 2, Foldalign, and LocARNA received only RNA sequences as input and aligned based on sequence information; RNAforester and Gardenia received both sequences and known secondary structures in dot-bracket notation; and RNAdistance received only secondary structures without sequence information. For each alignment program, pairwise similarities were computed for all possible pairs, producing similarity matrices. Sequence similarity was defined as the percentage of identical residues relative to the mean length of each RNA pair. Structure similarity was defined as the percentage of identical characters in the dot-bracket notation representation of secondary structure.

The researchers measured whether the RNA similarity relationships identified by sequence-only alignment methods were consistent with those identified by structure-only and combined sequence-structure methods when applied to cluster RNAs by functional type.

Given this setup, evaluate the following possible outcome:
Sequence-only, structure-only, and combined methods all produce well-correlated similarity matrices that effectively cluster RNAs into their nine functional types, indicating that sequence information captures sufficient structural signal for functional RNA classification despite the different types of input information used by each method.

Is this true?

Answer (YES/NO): NO